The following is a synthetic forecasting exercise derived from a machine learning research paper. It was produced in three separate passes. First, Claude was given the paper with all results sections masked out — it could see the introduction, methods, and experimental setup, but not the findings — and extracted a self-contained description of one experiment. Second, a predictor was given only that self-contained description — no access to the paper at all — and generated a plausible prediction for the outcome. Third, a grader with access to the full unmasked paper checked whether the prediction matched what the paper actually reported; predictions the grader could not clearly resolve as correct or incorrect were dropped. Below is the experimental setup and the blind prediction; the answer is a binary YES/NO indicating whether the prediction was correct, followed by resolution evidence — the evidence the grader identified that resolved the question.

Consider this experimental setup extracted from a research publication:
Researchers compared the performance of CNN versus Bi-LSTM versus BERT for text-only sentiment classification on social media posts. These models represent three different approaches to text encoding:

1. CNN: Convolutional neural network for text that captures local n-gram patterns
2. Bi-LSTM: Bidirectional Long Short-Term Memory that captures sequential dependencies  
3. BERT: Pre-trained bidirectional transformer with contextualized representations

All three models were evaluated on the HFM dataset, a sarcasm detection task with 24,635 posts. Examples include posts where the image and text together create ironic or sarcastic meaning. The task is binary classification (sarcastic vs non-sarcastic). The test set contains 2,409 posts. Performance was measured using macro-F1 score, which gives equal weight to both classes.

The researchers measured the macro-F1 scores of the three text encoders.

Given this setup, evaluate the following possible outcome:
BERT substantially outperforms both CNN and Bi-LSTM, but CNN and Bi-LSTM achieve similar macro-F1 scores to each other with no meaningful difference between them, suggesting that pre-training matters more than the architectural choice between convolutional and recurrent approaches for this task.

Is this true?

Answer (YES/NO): NO